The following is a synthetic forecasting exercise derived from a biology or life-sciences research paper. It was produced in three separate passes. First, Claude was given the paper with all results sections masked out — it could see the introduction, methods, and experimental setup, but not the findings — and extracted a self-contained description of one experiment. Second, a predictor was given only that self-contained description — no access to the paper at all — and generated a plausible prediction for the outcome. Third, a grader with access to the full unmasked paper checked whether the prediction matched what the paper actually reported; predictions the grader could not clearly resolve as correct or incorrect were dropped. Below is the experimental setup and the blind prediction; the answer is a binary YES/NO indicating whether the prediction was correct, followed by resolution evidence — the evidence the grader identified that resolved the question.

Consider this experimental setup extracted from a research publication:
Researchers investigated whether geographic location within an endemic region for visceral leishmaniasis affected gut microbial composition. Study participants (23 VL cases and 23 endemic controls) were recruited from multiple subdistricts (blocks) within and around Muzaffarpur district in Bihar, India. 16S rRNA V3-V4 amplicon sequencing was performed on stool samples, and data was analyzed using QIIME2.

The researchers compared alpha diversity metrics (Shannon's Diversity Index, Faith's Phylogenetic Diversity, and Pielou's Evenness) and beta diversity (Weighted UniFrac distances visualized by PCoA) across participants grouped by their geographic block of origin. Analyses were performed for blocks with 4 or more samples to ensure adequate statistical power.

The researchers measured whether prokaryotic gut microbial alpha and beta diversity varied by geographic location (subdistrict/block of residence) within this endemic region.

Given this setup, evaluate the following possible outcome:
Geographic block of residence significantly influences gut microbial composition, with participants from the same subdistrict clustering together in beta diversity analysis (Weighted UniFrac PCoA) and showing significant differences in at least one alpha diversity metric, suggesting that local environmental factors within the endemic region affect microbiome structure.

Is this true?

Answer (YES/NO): NO